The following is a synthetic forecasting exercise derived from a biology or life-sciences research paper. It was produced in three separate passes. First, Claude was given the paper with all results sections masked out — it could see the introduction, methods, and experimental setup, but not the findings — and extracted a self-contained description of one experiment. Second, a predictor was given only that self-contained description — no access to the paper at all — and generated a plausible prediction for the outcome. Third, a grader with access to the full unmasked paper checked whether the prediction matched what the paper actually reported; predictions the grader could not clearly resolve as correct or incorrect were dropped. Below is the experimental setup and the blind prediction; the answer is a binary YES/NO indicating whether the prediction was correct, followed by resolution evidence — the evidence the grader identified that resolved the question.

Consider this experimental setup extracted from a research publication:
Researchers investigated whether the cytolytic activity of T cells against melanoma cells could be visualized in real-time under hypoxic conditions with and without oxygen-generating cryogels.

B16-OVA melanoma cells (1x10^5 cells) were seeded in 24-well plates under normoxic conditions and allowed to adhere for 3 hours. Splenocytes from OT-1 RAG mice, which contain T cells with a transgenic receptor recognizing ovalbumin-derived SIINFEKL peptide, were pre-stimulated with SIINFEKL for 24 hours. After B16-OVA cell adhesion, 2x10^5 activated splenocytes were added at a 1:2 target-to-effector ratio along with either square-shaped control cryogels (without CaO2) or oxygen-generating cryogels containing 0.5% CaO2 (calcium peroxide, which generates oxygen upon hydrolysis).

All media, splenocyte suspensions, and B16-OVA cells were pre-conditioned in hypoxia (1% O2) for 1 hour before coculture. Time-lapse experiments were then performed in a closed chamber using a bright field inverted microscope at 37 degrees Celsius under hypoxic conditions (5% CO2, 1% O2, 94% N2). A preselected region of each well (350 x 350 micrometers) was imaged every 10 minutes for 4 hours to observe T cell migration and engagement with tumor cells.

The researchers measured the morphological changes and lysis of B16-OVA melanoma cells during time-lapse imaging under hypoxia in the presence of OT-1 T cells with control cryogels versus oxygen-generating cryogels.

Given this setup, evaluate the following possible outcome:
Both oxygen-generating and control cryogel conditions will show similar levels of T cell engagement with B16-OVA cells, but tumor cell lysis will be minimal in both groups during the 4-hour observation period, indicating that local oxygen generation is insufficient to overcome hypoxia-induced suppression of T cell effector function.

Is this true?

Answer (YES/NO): NO